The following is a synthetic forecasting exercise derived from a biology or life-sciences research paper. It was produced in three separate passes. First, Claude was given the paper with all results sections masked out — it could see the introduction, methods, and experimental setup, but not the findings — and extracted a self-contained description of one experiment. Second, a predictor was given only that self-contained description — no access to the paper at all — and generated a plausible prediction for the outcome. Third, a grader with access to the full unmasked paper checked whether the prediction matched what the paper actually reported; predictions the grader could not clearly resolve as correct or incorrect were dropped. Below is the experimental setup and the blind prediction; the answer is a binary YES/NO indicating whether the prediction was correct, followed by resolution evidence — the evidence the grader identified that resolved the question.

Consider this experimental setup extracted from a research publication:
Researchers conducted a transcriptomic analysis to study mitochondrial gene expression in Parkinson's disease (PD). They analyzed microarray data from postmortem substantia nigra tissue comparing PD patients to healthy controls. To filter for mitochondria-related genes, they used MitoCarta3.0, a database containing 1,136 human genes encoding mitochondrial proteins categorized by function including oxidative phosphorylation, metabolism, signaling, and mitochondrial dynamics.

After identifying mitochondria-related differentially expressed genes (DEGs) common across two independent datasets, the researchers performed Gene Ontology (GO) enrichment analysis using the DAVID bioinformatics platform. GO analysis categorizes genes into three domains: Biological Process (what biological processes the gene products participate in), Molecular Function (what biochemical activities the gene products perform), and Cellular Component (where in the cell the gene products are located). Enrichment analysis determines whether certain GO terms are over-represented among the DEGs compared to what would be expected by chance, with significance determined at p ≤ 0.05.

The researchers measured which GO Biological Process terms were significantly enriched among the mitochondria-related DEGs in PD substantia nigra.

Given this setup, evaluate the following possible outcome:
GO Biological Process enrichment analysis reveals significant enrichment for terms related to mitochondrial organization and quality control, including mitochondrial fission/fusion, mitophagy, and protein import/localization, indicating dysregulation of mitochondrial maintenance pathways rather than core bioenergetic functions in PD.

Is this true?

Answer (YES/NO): NO